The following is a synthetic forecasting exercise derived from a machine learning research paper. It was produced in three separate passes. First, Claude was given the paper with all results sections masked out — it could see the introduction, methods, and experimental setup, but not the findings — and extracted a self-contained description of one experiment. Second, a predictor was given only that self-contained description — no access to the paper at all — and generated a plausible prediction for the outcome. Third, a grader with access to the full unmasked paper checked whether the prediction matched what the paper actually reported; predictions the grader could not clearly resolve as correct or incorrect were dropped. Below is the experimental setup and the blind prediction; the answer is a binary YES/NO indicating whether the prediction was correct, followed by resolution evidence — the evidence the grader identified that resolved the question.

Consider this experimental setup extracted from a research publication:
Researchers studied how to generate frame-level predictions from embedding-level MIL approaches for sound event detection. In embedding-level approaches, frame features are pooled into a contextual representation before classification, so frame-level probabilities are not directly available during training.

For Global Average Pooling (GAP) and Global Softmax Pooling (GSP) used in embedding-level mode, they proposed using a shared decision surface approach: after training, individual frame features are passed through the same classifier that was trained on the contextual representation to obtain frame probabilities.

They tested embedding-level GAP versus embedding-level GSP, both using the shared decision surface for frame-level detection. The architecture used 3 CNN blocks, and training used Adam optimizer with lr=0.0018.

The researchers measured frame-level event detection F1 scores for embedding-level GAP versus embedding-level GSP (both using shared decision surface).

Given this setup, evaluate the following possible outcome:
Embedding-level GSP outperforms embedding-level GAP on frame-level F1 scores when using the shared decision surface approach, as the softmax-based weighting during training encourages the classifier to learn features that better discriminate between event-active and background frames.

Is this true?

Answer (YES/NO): NO